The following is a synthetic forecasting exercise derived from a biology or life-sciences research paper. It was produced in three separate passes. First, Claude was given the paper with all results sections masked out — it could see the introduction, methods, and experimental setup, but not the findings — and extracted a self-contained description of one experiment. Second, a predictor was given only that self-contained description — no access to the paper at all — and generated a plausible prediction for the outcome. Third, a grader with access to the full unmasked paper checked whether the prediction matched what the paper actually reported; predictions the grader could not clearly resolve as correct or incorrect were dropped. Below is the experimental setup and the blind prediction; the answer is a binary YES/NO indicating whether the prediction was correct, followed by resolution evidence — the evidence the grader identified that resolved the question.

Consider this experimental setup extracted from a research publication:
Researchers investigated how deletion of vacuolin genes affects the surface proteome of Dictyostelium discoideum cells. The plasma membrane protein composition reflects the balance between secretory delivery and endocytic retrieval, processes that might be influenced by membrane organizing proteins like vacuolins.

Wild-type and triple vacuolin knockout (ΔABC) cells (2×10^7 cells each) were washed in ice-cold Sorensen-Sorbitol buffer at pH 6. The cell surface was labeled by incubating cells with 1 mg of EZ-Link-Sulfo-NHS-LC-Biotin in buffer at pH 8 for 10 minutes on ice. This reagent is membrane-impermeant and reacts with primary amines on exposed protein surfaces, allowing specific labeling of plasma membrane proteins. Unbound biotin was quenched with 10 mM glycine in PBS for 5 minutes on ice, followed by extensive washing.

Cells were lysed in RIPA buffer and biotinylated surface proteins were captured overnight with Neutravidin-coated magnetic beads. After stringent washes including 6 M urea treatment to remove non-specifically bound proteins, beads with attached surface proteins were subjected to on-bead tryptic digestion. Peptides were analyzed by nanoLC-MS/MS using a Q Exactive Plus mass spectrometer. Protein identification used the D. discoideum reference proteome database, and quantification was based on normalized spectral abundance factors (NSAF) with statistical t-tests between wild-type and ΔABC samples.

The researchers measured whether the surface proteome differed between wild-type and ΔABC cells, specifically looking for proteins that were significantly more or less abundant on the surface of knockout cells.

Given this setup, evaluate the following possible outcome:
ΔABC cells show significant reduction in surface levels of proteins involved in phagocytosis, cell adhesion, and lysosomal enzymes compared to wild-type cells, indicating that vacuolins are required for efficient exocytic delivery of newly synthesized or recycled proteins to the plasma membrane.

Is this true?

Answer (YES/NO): NO